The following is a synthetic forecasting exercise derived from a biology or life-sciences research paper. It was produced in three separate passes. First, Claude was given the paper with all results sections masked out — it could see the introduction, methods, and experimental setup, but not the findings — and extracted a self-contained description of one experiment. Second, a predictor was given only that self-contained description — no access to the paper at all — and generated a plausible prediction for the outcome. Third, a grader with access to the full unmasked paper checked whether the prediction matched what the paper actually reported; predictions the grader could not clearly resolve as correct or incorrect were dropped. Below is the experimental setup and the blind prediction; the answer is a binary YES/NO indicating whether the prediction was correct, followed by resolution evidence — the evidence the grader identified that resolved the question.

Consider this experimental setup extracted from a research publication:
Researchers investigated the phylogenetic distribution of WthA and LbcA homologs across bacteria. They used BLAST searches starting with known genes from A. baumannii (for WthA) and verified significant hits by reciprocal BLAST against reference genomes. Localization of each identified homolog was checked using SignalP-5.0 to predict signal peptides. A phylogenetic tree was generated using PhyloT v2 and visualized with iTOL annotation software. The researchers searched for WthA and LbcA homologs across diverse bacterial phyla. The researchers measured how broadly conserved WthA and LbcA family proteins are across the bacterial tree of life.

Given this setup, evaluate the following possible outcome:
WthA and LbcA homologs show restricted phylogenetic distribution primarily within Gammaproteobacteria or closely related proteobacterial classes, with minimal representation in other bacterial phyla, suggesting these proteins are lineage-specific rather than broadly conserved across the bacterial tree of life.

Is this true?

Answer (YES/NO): NO